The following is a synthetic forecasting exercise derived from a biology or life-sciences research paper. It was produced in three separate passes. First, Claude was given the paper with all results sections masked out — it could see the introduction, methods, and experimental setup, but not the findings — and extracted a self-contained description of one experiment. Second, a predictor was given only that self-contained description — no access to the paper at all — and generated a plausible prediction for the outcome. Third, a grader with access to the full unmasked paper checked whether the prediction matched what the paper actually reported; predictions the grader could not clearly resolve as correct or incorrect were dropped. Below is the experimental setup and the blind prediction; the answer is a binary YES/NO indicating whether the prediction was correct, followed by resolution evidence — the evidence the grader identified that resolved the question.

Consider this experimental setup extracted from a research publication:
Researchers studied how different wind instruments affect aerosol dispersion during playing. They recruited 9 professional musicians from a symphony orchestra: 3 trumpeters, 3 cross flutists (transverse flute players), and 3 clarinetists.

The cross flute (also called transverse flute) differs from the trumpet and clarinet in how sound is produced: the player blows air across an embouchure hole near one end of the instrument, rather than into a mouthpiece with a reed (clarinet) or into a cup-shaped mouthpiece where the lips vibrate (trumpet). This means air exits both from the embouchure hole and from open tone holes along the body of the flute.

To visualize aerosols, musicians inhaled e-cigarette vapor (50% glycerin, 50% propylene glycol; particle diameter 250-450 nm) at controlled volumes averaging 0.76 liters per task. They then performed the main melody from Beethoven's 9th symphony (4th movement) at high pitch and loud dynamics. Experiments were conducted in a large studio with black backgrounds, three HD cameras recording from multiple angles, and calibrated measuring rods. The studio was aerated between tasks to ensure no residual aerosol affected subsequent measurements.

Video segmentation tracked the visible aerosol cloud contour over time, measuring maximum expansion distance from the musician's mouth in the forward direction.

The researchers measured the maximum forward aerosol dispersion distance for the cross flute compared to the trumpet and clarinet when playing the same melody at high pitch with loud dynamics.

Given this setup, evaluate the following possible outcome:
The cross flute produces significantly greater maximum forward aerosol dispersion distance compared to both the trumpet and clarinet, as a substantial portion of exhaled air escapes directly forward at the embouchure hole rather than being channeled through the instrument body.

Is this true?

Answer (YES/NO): YES